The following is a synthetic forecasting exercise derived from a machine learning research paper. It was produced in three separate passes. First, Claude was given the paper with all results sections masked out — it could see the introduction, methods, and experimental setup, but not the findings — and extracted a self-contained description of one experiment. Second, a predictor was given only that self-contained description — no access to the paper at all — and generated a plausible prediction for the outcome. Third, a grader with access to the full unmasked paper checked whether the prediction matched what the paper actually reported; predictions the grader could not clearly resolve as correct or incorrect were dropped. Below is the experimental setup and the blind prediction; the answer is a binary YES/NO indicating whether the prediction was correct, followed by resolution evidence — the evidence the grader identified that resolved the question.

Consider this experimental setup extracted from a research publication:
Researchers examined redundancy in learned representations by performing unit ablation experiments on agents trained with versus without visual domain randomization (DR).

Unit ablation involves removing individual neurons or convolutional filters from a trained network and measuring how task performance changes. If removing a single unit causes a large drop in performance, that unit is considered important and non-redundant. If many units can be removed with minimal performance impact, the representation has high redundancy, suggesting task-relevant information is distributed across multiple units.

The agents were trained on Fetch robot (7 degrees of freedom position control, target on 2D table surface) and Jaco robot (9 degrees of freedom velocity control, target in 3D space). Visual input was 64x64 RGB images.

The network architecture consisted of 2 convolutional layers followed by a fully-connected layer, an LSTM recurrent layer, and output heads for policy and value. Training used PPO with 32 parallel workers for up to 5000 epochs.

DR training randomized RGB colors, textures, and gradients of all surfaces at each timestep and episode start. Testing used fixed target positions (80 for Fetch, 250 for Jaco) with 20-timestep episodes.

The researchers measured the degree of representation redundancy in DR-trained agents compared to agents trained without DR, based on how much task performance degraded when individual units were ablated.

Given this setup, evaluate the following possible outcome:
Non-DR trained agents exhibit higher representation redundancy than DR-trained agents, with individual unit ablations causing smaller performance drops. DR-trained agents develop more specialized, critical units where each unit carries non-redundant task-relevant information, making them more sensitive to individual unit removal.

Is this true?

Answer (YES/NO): NO